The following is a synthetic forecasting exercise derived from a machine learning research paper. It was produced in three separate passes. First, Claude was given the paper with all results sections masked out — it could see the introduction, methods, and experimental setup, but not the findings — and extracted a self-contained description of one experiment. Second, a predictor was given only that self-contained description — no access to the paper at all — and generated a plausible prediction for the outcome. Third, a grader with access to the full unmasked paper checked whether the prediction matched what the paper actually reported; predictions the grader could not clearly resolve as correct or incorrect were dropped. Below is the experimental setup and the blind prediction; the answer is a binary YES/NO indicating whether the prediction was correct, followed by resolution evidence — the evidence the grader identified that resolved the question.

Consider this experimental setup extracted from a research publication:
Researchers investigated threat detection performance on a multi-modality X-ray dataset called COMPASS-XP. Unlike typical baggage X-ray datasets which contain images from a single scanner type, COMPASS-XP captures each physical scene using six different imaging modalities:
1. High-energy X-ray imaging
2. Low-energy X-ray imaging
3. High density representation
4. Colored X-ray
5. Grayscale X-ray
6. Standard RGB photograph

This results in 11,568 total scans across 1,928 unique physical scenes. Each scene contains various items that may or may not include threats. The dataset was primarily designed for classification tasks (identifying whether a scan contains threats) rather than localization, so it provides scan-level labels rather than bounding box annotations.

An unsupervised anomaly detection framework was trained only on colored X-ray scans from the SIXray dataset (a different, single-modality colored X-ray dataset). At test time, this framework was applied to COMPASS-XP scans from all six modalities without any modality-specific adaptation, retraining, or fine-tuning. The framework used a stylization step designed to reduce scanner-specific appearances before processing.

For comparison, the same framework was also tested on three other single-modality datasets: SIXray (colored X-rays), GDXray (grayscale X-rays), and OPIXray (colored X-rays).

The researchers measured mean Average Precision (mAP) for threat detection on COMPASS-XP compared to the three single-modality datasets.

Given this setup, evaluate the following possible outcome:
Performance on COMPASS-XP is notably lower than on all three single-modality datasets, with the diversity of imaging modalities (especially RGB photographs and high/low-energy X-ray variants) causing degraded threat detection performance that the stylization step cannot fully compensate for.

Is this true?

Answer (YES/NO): NO